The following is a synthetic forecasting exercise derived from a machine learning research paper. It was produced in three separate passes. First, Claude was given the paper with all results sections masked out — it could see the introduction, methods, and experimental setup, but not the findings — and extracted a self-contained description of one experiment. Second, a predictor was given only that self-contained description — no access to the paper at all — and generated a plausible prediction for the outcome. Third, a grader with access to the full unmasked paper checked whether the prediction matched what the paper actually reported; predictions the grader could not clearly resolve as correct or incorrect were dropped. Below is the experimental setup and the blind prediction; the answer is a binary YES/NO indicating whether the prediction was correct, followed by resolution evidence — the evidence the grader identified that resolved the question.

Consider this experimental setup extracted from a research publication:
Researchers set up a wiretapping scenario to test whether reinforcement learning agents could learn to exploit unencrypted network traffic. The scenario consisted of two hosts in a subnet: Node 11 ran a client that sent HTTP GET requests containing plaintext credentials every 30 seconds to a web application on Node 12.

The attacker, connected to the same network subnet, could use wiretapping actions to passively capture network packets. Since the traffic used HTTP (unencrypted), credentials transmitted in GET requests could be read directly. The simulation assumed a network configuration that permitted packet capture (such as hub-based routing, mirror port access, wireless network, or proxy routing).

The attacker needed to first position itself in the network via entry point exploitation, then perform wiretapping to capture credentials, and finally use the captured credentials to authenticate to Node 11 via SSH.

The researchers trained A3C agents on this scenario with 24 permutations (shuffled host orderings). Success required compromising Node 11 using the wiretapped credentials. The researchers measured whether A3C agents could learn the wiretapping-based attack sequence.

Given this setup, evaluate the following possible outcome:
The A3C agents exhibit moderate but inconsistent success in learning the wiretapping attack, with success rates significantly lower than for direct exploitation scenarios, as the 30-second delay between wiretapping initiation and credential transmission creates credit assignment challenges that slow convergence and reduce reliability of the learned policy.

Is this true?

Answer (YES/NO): NO